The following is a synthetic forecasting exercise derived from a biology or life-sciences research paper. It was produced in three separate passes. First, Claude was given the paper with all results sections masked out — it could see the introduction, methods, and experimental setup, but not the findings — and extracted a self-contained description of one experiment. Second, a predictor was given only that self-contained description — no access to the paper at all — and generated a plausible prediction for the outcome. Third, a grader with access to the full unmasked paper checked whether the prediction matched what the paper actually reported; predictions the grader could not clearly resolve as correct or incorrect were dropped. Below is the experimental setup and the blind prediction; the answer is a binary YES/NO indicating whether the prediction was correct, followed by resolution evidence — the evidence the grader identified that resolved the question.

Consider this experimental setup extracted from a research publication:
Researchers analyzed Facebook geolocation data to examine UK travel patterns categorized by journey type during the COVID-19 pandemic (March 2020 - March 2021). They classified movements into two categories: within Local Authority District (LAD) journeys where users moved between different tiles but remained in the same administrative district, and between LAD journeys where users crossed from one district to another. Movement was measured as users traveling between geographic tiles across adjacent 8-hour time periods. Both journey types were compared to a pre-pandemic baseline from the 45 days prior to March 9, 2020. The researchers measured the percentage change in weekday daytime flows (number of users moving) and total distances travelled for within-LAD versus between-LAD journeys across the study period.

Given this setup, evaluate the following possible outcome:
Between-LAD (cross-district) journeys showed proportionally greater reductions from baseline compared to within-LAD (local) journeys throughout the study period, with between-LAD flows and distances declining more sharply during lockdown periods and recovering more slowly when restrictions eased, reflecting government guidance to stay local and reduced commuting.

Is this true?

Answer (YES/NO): NO